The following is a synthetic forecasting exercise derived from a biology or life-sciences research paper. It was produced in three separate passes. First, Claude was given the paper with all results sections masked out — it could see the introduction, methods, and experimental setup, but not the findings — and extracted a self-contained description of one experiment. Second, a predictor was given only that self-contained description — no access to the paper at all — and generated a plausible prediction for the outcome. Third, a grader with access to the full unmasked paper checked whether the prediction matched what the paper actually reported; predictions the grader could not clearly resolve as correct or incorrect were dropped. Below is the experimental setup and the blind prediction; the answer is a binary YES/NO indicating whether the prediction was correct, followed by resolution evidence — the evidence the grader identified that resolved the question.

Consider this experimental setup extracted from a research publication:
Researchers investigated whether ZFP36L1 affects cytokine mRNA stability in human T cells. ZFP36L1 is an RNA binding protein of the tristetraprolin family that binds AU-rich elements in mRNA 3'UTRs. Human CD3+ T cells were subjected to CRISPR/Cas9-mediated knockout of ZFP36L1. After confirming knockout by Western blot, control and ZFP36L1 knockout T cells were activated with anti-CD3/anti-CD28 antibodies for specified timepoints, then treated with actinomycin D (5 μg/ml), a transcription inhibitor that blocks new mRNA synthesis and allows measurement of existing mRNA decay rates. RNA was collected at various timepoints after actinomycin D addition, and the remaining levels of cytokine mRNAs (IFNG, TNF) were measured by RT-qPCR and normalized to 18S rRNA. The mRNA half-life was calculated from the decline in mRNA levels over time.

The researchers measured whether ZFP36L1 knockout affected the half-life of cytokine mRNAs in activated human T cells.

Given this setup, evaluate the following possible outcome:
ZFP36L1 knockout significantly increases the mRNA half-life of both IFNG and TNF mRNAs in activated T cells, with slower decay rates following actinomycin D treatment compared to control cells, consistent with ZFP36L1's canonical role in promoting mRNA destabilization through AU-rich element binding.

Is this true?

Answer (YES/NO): YES